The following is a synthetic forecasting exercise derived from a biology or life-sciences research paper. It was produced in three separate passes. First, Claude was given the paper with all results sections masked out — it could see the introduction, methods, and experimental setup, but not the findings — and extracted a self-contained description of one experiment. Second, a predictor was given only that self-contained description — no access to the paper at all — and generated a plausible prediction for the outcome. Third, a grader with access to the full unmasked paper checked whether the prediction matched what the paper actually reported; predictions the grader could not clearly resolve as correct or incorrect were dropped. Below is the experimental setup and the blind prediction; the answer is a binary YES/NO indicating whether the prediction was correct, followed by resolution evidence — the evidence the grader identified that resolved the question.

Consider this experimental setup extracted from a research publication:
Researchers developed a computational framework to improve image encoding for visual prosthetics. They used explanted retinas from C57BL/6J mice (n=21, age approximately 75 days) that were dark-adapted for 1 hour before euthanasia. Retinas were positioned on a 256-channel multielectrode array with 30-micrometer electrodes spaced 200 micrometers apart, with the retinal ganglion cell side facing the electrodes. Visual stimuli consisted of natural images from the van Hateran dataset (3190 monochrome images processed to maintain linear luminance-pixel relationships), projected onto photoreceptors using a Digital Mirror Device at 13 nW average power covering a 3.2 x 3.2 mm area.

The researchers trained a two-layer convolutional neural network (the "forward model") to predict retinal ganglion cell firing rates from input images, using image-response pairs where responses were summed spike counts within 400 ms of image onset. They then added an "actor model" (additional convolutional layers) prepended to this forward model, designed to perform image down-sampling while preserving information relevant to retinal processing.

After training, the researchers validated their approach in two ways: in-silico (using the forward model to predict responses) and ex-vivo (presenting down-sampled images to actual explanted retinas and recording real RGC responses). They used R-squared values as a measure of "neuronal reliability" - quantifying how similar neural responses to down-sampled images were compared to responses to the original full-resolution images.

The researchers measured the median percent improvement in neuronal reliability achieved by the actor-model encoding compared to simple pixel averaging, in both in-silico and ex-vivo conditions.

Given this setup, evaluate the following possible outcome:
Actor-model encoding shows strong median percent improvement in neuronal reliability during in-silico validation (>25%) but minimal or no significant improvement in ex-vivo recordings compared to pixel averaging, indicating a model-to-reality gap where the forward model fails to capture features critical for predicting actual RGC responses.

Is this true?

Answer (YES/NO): NO